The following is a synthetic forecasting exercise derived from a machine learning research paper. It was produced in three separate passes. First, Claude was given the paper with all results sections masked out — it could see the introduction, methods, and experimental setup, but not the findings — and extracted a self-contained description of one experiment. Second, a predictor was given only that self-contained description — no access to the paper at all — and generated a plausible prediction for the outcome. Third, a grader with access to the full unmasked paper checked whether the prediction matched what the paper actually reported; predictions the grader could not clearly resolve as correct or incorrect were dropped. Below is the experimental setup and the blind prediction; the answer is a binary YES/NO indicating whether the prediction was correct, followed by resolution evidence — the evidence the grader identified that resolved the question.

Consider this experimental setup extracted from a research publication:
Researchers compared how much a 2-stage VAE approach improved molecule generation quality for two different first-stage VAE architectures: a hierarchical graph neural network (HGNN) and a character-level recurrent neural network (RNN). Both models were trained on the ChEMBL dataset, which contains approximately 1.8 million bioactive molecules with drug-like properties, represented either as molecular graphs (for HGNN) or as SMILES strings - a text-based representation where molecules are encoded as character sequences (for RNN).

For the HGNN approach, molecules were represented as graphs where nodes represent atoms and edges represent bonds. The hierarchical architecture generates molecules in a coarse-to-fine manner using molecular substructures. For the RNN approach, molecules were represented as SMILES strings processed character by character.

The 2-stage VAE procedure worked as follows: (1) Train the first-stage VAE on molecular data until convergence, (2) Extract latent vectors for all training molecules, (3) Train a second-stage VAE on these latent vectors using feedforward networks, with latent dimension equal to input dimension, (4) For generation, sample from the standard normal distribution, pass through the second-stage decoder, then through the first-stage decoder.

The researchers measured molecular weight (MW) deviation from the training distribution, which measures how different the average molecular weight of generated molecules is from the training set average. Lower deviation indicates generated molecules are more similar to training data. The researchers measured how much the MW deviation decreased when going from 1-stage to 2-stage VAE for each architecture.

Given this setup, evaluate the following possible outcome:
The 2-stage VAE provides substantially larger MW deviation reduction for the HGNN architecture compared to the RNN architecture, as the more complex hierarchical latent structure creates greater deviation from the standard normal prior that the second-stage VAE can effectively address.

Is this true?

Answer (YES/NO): YES